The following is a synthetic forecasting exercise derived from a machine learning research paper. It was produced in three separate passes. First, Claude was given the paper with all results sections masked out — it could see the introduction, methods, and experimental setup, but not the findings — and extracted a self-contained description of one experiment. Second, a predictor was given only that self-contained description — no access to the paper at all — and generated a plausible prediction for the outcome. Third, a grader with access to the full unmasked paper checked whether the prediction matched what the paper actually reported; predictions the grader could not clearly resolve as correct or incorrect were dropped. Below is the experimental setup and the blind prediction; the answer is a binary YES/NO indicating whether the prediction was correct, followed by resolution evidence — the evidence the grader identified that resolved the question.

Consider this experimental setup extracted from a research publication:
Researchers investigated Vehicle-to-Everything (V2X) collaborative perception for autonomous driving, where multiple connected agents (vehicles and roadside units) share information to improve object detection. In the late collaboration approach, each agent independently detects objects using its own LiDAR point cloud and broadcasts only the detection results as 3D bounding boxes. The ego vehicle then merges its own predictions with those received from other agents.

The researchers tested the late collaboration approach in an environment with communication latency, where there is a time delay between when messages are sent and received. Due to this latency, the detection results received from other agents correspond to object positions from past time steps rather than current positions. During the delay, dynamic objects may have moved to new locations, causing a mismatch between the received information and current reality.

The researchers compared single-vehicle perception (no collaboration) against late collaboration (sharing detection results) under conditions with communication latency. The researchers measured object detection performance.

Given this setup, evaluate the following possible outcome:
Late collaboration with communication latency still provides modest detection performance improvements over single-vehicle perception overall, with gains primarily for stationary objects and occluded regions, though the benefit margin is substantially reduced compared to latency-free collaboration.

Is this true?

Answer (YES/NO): YES